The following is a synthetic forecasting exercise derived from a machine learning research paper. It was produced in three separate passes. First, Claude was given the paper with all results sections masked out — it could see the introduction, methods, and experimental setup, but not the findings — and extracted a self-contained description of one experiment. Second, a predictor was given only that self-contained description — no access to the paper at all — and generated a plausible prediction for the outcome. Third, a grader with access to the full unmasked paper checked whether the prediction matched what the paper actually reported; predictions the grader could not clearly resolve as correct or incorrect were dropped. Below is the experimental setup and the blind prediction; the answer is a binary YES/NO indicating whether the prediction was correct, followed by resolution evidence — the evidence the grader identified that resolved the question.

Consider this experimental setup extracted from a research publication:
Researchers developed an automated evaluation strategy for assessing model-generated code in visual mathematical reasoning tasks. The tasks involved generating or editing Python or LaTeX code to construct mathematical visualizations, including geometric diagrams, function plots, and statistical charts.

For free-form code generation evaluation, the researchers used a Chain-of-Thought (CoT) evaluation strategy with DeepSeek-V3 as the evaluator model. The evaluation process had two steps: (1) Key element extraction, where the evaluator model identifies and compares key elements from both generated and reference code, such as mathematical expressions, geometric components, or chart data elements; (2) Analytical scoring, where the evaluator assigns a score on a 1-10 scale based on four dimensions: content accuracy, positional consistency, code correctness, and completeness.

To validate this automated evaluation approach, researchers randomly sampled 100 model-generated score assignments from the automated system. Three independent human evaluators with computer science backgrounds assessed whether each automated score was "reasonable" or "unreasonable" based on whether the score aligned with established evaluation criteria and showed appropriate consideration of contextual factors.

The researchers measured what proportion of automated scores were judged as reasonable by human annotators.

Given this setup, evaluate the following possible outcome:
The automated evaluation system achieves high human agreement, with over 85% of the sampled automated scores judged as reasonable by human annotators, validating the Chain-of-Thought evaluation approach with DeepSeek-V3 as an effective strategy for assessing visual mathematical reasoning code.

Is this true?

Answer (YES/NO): YES